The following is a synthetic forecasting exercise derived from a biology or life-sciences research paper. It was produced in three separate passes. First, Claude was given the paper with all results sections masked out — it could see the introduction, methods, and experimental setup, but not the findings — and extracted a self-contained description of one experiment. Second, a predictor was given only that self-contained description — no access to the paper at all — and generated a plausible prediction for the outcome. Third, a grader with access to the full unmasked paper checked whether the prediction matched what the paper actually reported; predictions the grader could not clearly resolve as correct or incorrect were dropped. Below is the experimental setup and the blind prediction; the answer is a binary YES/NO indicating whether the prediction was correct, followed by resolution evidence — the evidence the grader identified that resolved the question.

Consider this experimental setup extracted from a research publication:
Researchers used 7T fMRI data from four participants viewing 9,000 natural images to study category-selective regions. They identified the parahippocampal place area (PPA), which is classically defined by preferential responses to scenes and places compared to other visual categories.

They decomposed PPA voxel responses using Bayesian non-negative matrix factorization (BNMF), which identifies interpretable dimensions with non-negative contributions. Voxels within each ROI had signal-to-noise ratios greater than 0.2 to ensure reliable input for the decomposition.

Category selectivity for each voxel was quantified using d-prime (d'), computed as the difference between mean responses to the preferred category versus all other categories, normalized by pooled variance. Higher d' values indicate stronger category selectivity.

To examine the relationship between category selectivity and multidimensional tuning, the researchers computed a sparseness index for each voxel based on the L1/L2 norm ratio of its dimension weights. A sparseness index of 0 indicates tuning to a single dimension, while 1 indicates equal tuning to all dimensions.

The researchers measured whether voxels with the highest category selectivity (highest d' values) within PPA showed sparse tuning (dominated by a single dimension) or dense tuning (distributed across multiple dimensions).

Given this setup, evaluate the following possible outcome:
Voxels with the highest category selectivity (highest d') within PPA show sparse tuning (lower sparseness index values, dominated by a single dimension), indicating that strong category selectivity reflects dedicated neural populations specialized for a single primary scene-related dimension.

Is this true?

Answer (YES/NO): NO